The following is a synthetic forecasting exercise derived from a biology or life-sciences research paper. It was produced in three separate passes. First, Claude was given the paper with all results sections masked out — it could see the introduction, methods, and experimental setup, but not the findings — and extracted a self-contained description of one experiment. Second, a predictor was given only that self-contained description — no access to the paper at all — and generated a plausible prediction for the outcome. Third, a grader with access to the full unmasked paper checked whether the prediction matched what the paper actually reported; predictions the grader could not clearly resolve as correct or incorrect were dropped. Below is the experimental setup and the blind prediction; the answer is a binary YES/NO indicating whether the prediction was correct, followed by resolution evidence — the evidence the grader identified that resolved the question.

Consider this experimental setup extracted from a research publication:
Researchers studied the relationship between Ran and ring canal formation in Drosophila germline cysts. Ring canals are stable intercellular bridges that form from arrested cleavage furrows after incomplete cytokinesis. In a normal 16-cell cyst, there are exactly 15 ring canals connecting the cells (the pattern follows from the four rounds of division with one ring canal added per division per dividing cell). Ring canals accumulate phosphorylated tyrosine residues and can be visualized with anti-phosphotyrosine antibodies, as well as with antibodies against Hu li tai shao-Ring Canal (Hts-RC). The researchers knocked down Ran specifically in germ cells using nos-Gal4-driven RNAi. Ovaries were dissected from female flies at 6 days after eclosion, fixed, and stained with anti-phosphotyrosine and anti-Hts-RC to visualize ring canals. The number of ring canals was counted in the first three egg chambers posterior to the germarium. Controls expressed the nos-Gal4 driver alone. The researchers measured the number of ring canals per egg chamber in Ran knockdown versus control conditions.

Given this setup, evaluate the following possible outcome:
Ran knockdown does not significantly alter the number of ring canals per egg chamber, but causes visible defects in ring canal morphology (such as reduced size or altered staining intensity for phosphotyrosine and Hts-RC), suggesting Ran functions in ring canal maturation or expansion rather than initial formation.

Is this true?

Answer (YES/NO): NO